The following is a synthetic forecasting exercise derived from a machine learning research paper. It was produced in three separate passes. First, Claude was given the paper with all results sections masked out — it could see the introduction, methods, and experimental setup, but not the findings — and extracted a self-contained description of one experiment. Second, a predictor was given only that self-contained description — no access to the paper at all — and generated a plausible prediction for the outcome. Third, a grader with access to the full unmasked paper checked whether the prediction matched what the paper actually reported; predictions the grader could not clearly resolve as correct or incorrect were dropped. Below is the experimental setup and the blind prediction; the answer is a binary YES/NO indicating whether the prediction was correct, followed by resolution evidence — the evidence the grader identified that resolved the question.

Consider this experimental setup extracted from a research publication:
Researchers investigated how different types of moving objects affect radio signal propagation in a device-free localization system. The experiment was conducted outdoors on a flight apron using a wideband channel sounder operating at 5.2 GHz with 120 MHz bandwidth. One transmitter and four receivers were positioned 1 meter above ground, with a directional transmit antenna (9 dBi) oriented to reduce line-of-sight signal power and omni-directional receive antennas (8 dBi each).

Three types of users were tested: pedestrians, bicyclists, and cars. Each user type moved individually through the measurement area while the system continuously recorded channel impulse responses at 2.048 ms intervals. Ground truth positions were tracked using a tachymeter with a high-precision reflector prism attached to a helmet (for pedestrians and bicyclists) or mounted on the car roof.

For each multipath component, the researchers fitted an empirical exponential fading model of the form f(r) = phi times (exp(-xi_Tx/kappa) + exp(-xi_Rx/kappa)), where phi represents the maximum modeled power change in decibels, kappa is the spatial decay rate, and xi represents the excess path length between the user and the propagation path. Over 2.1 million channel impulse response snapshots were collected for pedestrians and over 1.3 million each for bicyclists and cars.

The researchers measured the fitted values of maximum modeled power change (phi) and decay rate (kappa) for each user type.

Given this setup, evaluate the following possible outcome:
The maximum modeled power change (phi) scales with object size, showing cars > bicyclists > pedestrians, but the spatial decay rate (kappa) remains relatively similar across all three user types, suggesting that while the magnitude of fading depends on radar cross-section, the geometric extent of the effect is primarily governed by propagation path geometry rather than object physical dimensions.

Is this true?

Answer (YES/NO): NO